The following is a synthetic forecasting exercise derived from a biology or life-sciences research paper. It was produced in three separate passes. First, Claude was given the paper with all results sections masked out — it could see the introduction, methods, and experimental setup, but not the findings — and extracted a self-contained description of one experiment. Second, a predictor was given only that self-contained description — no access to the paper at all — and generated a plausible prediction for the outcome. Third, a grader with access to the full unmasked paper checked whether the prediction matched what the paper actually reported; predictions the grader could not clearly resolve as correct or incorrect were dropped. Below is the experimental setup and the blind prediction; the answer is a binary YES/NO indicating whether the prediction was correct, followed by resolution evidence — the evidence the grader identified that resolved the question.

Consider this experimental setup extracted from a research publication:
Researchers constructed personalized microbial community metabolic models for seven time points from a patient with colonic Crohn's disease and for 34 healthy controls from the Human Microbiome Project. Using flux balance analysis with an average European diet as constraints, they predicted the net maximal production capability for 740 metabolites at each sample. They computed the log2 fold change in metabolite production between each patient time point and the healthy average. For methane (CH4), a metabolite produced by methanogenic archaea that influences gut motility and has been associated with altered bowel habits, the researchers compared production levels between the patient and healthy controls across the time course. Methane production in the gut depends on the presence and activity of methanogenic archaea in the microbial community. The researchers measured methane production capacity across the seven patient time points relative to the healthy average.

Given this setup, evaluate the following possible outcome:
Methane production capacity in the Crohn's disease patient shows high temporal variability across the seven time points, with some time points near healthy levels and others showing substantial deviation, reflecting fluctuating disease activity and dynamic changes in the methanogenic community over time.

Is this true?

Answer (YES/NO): NO